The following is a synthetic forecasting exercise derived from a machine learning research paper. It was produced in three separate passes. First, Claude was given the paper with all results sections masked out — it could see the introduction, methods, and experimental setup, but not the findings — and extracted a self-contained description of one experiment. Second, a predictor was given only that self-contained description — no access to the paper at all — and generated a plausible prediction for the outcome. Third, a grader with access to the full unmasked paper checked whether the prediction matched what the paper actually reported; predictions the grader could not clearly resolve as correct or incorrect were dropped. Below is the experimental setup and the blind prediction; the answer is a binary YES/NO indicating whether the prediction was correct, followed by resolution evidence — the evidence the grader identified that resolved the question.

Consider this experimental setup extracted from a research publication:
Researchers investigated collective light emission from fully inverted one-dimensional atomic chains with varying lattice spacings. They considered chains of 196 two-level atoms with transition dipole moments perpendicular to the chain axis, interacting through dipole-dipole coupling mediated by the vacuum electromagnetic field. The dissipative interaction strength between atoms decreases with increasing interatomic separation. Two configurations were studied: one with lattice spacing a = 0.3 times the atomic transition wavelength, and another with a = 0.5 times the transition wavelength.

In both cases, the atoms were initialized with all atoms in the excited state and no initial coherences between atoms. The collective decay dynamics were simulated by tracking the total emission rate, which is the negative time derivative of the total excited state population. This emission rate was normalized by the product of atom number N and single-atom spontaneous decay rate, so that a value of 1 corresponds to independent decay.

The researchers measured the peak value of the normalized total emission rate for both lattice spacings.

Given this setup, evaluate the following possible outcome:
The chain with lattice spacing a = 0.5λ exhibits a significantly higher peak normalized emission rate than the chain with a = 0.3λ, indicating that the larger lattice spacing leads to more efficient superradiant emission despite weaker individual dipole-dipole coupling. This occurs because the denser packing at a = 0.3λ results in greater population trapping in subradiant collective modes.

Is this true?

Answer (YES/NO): NO